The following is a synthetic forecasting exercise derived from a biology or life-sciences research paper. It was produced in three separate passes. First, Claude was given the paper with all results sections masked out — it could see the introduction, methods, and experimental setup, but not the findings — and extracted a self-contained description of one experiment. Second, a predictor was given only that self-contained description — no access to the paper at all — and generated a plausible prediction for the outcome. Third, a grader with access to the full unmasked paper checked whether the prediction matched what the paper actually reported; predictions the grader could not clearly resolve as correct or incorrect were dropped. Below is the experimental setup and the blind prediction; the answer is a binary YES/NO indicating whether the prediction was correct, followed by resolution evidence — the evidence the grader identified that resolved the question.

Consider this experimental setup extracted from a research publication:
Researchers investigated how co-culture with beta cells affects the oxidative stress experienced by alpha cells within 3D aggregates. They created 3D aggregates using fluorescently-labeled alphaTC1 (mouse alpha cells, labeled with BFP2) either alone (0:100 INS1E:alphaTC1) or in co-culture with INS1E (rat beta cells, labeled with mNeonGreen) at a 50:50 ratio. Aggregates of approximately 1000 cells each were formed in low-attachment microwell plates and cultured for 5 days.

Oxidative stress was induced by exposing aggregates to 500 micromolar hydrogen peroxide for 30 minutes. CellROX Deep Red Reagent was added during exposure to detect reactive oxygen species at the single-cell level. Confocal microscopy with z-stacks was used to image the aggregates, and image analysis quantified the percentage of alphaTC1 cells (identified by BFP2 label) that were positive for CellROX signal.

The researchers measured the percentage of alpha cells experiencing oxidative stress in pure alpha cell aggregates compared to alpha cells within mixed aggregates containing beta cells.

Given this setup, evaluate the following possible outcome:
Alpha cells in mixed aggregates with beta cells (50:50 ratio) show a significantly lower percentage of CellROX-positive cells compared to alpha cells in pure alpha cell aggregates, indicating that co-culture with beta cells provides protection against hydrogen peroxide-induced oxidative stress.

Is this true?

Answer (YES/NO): YES